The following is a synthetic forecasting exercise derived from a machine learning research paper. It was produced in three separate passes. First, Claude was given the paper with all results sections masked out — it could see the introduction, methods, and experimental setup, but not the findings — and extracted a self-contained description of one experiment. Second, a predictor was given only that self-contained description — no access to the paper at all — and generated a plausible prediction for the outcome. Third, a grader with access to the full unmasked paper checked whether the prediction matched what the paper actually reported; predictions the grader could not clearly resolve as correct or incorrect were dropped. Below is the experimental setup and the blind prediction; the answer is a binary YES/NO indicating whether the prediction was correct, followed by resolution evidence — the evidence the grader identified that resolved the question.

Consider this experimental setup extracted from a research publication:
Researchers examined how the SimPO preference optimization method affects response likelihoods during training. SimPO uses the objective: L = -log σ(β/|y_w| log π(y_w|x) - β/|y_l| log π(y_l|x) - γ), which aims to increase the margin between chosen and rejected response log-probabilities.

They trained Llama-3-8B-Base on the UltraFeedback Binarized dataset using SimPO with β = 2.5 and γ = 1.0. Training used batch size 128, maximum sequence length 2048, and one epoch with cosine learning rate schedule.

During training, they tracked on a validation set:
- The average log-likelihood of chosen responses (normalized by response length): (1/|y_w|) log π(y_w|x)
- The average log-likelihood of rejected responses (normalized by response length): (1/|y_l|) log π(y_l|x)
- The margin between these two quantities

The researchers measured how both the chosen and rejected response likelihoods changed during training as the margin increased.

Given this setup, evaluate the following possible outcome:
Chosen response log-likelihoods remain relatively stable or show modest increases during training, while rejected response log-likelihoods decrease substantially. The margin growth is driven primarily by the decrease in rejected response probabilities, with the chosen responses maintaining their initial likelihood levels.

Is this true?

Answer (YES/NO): NO